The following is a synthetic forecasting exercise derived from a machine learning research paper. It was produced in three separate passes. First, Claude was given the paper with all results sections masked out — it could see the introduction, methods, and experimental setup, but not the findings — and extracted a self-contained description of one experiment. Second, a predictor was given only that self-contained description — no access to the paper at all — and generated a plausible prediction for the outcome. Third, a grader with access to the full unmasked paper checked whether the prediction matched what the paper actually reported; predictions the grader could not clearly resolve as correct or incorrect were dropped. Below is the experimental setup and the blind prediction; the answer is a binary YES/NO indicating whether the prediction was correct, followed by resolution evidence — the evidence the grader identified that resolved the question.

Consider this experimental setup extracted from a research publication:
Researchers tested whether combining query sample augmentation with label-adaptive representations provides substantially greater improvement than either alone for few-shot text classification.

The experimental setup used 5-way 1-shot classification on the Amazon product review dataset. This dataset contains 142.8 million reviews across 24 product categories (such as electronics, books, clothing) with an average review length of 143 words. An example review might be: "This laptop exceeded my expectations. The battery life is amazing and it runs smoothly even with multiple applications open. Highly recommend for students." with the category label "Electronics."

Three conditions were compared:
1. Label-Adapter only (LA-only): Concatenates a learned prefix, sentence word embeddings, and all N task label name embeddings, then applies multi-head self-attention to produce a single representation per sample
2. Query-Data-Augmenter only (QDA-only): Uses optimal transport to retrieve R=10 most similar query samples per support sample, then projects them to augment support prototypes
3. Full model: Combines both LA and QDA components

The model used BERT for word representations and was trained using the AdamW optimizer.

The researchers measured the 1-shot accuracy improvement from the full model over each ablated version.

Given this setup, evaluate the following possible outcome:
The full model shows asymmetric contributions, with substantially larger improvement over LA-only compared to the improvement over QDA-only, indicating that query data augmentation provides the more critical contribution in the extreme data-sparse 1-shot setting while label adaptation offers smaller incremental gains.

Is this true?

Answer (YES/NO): YES